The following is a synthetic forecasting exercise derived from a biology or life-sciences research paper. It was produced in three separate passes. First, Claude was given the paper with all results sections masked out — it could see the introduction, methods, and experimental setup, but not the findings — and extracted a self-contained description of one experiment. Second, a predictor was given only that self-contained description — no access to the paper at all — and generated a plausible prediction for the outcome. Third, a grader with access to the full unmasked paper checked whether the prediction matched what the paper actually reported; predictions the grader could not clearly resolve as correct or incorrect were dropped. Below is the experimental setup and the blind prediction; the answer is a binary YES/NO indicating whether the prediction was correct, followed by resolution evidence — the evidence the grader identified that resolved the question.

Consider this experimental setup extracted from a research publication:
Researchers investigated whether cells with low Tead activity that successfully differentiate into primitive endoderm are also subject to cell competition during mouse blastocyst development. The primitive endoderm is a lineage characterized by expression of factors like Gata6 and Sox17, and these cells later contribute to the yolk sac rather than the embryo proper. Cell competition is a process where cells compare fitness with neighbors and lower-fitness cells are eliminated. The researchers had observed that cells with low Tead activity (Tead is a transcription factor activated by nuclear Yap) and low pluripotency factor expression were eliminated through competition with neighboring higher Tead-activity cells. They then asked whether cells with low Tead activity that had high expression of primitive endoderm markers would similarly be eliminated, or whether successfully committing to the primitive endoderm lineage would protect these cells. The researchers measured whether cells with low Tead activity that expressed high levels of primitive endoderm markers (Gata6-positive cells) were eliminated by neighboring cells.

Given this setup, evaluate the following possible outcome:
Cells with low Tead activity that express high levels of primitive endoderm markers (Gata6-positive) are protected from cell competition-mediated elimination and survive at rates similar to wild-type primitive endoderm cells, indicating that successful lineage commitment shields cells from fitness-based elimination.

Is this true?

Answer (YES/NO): YES